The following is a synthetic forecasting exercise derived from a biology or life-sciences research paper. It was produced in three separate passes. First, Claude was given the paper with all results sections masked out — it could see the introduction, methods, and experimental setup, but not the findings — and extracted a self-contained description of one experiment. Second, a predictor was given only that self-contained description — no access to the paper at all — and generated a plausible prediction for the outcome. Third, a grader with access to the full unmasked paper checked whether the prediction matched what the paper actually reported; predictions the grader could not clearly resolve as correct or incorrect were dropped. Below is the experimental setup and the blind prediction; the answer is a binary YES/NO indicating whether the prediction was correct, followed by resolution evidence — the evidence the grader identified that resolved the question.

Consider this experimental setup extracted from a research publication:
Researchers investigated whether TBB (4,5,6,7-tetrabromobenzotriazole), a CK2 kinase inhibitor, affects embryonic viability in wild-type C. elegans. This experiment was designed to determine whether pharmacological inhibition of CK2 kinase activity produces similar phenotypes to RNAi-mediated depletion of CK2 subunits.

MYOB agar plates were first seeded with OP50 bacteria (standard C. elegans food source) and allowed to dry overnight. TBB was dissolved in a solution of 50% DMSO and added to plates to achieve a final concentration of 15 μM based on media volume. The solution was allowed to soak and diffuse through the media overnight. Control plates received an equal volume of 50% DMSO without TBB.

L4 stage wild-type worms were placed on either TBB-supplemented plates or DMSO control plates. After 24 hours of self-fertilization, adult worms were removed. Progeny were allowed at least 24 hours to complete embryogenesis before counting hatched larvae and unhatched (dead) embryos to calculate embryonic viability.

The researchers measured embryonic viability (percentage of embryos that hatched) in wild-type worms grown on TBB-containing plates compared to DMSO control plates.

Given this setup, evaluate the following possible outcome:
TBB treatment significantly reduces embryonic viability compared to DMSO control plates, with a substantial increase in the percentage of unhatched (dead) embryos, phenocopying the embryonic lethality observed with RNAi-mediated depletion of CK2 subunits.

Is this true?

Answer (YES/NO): NO